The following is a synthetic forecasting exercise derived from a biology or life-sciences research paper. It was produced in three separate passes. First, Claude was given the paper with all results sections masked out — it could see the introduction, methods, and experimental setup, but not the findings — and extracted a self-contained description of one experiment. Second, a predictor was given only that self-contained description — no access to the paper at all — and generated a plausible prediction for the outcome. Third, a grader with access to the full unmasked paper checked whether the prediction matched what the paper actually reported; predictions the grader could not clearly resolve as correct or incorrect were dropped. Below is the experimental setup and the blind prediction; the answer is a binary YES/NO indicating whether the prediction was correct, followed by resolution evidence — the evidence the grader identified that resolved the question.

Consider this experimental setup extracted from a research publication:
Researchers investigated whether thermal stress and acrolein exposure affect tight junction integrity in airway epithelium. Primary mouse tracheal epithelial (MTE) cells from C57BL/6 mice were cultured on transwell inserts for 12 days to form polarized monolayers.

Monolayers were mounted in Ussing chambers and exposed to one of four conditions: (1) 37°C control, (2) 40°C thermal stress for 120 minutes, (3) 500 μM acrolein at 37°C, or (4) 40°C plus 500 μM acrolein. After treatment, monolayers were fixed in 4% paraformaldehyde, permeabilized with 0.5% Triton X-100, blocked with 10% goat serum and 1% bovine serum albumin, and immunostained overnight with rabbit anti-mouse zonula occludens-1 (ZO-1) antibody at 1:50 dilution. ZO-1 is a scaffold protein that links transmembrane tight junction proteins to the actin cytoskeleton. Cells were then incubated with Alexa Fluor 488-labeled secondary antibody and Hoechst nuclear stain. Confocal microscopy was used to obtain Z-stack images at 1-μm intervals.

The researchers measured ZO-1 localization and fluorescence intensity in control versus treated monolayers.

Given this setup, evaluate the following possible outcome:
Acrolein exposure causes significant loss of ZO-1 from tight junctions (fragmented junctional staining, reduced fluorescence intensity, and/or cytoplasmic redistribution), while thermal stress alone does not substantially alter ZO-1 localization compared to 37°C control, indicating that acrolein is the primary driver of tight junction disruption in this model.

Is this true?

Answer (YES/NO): NO